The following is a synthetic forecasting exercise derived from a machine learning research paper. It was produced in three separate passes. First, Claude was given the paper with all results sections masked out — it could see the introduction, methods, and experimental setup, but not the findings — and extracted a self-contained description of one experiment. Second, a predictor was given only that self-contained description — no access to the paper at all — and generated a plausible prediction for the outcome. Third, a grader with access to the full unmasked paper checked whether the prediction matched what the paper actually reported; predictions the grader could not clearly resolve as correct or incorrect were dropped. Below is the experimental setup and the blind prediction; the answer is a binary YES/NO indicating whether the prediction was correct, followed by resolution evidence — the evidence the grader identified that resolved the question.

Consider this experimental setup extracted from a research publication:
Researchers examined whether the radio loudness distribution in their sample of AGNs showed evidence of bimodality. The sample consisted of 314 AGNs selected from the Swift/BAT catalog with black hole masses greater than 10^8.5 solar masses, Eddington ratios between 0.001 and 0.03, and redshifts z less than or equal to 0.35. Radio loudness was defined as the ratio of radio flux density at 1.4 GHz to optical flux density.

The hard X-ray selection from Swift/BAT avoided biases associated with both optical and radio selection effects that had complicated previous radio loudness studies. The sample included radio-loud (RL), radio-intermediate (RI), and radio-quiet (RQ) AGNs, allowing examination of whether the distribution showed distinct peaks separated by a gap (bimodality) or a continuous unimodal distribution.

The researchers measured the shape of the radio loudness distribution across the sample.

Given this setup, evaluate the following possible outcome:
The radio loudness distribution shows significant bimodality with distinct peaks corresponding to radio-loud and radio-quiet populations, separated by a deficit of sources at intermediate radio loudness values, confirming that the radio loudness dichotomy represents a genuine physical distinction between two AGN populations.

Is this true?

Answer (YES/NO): YES